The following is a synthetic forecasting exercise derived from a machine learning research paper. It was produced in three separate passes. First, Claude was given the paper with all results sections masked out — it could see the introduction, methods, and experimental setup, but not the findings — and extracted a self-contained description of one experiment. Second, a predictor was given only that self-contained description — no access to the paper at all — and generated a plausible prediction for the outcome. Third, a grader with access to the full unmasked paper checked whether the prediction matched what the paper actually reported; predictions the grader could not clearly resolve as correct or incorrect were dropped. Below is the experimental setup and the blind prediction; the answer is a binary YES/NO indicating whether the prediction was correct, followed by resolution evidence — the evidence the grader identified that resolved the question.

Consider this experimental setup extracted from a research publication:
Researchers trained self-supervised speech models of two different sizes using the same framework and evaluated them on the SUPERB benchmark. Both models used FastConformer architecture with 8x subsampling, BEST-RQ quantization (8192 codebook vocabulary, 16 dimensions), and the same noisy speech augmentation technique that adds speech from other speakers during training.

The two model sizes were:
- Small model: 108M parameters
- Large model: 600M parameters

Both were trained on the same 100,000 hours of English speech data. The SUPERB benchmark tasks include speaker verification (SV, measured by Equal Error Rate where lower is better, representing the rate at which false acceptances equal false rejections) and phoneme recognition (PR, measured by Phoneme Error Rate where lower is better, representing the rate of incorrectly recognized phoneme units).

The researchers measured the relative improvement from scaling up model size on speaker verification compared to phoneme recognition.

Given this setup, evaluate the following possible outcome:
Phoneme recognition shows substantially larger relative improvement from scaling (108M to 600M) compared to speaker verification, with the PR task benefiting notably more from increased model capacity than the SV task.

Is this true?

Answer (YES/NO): NO